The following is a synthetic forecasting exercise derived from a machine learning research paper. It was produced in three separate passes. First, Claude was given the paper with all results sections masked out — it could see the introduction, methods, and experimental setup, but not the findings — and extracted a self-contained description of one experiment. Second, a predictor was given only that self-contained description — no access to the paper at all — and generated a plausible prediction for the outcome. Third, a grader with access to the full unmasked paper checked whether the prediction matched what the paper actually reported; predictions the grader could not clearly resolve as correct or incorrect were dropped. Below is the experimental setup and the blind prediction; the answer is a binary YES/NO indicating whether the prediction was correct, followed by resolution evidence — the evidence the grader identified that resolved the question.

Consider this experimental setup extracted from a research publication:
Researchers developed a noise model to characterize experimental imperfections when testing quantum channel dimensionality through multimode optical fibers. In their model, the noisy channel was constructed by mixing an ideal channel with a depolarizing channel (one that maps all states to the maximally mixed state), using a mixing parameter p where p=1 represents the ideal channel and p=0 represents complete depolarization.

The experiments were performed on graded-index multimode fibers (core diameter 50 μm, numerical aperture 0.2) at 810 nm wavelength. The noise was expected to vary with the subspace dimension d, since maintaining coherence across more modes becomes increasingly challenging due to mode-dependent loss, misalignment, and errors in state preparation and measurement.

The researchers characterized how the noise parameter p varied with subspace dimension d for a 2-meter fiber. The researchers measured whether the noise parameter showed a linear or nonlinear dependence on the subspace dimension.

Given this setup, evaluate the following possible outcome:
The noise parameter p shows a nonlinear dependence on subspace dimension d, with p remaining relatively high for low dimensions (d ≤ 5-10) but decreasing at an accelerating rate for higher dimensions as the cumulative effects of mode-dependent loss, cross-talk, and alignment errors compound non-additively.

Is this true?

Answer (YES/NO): NO